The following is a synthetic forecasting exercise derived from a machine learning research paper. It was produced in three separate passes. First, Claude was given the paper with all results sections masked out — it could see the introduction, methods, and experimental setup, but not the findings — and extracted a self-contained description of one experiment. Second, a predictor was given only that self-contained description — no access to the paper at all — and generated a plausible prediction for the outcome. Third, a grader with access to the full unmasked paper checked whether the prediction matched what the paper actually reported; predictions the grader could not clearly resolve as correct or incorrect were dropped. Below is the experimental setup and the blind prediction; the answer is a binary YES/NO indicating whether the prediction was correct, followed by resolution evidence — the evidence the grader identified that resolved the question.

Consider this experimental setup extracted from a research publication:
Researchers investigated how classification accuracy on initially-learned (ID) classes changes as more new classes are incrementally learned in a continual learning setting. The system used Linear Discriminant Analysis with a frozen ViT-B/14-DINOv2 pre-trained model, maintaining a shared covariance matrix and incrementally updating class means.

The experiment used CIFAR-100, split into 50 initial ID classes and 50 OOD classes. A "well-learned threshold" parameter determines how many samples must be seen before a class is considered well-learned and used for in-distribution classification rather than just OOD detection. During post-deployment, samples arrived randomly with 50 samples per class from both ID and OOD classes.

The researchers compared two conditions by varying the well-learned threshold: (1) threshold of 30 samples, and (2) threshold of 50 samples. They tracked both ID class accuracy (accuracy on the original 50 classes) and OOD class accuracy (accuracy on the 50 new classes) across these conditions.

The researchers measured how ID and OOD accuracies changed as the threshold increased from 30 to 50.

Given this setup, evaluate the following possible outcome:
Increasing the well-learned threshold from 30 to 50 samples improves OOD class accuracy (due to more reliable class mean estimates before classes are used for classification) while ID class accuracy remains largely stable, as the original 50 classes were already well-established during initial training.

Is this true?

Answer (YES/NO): NO